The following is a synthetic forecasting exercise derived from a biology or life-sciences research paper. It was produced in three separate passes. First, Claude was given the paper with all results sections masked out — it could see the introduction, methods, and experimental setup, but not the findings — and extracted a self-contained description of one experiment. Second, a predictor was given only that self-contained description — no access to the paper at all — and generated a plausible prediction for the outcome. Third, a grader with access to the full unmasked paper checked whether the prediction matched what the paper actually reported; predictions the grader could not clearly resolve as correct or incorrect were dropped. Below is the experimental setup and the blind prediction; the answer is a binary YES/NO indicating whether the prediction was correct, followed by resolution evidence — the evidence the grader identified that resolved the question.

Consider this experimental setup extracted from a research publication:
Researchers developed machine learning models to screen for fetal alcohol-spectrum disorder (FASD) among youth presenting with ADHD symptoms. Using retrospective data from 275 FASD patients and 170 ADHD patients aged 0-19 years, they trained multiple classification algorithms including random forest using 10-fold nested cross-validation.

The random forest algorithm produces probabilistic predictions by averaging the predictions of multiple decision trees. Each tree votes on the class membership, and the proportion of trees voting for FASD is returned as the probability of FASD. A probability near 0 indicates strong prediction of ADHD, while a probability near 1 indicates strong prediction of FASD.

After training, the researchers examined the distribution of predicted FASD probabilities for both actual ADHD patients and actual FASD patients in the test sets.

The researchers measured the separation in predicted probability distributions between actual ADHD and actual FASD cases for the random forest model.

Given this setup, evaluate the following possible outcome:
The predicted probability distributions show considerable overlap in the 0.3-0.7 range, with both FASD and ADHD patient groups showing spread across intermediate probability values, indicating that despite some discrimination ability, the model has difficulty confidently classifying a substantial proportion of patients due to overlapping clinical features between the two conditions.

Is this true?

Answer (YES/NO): NO